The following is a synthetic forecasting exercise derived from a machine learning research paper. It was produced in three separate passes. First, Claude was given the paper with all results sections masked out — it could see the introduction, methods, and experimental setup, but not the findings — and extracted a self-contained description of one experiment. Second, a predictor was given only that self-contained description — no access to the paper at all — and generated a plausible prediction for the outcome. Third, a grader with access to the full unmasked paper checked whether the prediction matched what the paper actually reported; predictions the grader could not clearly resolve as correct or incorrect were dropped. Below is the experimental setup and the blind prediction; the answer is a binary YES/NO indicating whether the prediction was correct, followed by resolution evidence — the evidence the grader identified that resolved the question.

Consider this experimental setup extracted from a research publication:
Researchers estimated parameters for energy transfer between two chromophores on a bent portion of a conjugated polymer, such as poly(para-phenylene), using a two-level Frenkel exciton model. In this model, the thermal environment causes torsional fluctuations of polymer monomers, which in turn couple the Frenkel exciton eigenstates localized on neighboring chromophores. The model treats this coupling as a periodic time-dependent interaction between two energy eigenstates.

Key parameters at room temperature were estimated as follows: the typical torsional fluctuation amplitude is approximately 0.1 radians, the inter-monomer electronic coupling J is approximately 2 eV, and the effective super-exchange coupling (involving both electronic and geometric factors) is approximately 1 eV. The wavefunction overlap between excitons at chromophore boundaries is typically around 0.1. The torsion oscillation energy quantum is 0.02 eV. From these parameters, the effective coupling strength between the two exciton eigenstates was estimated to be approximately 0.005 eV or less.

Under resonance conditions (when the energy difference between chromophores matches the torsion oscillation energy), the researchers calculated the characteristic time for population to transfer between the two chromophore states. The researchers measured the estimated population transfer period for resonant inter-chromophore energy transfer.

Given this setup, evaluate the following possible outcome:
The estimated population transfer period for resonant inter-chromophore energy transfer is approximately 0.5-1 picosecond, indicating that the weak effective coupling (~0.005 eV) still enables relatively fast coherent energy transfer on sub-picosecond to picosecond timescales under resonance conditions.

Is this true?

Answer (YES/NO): YES